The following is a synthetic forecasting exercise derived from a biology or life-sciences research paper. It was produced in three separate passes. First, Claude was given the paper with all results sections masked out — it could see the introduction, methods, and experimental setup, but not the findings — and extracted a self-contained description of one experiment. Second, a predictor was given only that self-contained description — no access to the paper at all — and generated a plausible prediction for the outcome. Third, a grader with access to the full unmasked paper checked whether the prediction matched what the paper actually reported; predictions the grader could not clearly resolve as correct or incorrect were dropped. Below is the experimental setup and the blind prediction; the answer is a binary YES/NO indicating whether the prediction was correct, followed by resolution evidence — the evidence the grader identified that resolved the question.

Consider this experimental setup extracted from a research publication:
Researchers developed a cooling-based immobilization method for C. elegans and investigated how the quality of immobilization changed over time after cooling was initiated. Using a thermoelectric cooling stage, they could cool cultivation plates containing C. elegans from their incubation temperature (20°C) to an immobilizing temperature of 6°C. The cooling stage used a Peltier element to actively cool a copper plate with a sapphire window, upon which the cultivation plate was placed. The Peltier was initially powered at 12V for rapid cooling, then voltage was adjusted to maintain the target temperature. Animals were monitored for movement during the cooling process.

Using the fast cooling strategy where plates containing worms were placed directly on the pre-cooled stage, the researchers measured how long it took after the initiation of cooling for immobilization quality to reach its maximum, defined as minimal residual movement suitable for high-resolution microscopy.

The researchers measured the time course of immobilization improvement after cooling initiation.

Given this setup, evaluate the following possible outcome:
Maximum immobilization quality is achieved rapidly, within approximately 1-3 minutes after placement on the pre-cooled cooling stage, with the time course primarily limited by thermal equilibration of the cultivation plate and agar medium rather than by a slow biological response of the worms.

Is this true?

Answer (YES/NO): NO